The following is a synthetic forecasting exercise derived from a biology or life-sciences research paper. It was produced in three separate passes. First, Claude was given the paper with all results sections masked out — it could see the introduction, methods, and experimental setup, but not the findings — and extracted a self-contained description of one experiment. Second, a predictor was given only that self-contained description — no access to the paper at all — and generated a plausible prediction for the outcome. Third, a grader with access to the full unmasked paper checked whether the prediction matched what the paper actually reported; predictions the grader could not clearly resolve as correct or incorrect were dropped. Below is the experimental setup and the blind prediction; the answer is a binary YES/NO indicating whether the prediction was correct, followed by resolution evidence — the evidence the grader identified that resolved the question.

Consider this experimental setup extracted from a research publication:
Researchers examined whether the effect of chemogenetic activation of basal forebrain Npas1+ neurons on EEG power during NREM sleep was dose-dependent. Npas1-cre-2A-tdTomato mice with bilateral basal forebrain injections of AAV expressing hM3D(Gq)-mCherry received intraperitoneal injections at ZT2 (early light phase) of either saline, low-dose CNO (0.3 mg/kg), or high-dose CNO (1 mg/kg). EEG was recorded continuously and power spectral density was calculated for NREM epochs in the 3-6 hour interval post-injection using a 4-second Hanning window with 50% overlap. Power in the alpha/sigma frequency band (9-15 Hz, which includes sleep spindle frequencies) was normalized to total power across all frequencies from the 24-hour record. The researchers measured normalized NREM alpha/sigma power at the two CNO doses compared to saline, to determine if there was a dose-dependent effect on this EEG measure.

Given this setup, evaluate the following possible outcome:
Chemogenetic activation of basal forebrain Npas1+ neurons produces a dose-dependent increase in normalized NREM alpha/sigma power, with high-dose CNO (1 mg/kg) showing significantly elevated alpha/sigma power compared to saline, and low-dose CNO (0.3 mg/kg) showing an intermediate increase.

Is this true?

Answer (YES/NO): NO